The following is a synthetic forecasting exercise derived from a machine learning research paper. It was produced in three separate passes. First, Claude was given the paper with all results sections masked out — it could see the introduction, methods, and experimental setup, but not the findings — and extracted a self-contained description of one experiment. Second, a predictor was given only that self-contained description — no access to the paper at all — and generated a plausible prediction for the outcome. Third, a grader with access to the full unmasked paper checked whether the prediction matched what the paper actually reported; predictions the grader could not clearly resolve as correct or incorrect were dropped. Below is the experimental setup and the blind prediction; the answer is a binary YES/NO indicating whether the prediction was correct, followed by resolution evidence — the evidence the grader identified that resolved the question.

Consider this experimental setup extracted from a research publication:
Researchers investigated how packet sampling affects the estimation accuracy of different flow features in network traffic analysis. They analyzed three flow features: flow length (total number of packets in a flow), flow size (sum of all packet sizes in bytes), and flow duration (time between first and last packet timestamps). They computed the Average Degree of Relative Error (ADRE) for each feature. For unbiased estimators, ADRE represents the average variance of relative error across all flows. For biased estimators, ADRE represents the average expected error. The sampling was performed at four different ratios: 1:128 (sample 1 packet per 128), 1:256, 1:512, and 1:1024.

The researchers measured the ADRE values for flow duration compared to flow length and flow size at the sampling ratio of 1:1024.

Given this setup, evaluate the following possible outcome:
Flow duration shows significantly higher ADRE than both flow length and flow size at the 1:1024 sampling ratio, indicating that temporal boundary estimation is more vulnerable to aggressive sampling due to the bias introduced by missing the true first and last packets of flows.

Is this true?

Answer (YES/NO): NO